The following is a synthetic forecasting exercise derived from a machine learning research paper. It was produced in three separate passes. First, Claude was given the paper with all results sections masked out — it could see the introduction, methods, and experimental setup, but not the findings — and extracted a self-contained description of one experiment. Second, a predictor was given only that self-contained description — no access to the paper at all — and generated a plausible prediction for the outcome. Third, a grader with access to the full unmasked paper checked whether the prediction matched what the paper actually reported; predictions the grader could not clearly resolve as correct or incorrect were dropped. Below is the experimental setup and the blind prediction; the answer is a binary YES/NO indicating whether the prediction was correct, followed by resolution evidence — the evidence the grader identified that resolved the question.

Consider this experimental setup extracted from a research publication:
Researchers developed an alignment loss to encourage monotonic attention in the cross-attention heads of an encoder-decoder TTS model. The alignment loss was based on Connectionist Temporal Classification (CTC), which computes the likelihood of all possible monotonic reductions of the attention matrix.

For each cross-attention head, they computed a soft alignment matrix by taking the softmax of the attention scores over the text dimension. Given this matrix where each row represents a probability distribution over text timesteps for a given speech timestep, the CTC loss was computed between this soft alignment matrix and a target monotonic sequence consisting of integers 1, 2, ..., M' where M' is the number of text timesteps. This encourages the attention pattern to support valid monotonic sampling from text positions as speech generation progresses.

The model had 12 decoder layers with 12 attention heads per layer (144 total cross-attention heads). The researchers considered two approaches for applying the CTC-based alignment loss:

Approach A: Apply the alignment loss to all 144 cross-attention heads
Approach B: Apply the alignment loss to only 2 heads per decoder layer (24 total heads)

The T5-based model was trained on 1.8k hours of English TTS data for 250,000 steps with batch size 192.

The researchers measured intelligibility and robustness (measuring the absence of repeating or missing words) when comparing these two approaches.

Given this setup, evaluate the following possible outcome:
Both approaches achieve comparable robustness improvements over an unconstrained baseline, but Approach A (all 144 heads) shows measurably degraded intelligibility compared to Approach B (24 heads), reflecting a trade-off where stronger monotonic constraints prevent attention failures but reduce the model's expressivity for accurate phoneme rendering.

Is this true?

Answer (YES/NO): NO